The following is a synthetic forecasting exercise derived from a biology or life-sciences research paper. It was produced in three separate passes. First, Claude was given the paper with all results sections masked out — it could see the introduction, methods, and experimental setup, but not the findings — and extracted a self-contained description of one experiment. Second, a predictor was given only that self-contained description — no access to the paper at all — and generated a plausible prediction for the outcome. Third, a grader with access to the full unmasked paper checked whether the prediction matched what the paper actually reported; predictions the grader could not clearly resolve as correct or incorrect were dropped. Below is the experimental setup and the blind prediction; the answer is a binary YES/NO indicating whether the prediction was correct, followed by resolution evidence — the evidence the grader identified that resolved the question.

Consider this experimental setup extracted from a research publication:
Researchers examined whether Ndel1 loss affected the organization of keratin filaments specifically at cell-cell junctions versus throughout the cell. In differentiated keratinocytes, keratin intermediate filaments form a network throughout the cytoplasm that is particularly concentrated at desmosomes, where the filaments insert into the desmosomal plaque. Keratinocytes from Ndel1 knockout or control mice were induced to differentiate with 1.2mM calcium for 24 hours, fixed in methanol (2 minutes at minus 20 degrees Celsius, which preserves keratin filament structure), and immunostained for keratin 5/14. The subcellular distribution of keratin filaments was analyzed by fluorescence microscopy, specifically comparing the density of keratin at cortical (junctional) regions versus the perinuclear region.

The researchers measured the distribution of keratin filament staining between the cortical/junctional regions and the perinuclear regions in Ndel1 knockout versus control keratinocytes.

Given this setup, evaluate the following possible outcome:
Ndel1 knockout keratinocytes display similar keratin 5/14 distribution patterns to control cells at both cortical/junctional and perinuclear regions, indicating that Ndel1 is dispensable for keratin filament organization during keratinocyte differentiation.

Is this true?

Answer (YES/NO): NO